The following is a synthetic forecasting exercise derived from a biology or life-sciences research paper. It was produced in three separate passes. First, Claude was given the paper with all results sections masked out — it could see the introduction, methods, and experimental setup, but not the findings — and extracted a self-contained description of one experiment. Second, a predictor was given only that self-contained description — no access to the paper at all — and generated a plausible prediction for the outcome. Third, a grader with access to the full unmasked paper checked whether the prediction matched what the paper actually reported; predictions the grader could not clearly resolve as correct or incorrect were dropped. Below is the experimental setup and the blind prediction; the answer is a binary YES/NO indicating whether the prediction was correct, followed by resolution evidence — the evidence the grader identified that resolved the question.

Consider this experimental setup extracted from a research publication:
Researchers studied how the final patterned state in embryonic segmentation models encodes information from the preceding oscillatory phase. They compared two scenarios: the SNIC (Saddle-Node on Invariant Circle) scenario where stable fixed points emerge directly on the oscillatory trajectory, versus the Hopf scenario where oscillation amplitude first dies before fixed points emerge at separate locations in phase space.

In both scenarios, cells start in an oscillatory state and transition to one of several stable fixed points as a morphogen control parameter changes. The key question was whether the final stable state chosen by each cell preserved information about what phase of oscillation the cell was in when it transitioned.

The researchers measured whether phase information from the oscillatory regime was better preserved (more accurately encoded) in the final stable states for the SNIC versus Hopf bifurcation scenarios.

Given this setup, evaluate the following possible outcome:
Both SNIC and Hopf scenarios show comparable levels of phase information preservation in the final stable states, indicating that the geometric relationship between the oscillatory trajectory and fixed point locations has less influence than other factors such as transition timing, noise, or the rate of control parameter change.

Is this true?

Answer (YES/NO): NO